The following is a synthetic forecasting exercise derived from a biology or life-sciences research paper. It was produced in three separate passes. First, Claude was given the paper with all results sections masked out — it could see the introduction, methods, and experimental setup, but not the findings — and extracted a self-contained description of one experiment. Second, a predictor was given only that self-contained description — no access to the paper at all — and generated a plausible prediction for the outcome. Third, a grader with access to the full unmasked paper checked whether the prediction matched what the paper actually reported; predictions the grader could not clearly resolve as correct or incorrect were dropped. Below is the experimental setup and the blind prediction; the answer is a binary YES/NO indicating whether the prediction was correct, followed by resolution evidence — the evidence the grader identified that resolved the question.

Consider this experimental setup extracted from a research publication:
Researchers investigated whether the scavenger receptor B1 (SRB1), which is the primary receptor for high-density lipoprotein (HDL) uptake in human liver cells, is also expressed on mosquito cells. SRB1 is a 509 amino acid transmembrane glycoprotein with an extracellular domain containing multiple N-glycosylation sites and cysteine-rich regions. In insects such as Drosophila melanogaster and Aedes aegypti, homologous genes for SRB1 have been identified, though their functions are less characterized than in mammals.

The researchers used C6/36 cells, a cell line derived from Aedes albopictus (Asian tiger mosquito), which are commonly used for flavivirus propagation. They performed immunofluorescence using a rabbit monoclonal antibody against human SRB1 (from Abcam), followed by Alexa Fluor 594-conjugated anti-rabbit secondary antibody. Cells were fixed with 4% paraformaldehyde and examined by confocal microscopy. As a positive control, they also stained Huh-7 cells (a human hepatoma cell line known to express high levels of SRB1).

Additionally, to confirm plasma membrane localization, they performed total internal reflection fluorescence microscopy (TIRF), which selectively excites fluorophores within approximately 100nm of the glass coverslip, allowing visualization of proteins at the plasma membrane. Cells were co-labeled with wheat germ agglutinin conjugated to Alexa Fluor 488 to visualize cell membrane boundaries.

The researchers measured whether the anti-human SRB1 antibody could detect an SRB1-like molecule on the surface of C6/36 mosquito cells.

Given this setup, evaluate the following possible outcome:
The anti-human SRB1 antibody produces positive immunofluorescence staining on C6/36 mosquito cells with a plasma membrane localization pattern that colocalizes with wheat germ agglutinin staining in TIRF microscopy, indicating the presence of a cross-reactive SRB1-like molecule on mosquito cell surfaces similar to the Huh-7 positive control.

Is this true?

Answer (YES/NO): YES